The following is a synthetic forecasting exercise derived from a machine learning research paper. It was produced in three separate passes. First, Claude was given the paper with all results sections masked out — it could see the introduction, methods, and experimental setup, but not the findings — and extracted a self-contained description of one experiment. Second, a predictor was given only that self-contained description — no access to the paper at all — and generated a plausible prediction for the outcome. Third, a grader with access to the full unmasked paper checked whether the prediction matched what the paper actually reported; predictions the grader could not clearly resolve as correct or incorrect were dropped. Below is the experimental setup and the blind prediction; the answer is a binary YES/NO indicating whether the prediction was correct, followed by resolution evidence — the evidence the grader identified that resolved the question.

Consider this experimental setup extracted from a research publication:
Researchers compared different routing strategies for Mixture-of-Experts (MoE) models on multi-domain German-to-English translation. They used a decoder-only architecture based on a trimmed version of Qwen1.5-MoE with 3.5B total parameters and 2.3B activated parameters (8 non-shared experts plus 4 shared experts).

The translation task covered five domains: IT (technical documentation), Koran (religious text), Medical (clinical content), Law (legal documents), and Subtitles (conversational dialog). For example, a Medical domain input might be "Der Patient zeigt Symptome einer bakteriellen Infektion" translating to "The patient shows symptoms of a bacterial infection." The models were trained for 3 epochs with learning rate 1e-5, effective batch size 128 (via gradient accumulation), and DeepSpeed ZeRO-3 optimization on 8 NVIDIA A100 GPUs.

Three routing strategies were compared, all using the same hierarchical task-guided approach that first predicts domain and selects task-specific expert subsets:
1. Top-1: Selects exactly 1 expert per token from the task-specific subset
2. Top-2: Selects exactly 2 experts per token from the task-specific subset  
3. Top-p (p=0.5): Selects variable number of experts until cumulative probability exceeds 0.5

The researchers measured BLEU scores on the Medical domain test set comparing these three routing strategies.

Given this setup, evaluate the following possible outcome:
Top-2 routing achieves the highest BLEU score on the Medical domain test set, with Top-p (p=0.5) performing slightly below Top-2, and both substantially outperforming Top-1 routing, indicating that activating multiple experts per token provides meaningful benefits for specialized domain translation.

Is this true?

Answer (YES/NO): NO